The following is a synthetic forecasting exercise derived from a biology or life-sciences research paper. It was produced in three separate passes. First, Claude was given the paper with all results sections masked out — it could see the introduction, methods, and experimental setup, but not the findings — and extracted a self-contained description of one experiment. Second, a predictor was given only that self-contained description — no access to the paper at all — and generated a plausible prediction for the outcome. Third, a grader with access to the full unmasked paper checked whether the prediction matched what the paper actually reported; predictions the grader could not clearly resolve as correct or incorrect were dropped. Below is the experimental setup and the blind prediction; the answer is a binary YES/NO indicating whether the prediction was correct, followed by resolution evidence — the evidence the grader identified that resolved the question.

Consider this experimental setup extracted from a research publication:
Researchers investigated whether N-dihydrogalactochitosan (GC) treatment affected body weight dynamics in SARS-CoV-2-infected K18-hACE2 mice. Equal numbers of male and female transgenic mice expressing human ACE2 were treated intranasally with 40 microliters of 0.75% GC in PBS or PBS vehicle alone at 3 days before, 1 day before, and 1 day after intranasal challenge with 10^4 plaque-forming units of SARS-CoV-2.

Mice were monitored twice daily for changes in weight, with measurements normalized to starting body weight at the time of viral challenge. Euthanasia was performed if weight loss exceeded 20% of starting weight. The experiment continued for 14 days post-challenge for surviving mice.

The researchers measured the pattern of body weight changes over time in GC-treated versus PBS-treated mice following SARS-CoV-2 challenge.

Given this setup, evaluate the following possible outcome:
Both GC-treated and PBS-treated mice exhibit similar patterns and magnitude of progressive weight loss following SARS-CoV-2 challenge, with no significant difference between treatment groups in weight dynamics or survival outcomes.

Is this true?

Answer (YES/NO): NO